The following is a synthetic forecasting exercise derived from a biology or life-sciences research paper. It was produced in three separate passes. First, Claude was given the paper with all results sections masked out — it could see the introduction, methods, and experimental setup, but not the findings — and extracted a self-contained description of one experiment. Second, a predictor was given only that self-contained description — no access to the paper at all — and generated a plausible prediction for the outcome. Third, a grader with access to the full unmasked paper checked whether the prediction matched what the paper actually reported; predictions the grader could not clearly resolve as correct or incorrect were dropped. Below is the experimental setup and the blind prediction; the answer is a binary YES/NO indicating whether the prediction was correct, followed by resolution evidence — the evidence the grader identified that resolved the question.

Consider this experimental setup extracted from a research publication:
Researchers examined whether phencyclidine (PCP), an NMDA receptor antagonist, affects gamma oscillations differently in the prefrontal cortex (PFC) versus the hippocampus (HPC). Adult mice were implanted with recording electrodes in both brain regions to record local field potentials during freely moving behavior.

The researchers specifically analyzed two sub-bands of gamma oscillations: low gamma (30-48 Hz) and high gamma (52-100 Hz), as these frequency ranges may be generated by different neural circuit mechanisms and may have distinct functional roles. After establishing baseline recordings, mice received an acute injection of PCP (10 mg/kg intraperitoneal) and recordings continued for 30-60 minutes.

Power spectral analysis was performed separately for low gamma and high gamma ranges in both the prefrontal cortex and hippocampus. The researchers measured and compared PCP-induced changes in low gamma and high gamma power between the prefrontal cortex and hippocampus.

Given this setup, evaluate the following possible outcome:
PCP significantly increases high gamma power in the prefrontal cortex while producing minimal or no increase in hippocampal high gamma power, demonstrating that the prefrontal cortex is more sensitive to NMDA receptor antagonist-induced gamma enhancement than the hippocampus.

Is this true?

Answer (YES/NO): NO